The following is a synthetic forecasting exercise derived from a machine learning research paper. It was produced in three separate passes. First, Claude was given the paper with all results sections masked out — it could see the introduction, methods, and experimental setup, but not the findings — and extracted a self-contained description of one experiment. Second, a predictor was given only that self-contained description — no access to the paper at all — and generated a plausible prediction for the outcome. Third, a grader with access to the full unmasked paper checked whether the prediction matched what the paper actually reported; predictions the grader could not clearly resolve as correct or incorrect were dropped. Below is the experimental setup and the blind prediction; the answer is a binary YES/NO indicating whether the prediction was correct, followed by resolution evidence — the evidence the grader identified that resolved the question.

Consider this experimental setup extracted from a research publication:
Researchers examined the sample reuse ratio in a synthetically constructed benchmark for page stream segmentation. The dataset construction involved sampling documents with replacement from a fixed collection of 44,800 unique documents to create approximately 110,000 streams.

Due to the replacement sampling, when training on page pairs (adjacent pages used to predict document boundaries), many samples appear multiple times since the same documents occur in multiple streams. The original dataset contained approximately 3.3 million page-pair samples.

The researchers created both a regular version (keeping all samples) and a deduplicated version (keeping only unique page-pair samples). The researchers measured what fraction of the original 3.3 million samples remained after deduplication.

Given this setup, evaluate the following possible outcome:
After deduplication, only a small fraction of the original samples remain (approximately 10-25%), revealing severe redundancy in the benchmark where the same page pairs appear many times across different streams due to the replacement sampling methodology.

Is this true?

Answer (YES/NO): NO